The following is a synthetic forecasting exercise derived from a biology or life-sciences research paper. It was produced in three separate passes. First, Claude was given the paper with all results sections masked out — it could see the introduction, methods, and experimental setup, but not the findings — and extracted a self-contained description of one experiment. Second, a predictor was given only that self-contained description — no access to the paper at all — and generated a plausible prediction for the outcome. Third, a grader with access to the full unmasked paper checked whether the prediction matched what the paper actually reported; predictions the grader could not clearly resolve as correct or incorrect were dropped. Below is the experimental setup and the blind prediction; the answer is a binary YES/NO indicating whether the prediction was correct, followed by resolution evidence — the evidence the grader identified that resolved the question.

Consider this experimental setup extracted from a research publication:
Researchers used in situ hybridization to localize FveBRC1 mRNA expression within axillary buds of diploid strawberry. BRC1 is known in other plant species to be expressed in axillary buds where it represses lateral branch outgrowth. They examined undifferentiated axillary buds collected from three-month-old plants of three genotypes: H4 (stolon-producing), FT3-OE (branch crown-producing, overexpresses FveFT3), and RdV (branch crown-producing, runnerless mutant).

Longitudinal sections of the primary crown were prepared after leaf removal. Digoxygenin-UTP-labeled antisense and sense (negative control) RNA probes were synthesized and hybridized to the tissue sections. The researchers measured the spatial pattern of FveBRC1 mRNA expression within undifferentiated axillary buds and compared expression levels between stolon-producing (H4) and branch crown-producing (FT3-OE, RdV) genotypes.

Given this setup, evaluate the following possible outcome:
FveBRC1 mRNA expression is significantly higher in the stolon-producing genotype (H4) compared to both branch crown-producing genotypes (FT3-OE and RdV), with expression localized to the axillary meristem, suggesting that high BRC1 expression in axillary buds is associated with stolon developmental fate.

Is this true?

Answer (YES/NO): NO